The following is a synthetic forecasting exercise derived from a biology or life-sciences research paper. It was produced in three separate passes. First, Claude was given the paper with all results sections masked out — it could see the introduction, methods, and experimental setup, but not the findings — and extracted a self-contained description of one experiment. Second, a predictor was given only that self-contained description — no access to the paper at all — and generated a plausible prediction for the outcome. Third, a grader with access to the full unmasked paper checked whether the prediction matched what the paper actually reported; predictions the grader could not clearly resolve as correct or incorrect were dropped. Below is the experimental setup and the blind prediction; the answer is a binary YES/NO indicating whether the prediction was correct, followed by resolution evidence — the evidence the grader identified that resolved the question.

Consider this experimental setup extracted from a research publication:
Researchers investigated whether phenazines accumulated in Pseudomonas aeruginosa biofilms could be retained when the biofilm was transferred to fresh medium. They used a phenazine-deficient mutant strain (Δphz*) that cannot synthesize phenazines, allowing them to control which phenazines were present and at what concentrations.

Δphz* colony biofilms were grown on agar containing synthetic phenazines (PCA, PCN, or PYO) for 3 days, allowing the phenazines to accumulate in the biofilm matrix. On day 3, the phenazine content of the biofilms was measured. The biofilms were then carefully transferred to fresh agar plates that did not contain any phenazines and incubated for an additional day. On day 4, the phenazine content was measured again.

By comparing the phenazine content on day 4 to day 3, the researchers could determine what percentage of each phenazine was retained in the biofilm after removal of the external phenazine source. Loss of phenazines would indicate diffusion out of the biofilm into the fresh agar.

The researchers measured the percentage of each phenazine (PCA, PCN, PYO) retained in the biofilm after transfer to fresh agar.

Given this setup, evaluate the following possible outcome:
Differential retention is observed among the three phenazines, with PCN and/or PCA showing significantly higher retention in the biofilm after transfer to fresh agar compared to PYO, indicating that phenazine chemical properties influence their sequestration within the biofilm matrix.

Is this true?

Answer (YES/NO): NO